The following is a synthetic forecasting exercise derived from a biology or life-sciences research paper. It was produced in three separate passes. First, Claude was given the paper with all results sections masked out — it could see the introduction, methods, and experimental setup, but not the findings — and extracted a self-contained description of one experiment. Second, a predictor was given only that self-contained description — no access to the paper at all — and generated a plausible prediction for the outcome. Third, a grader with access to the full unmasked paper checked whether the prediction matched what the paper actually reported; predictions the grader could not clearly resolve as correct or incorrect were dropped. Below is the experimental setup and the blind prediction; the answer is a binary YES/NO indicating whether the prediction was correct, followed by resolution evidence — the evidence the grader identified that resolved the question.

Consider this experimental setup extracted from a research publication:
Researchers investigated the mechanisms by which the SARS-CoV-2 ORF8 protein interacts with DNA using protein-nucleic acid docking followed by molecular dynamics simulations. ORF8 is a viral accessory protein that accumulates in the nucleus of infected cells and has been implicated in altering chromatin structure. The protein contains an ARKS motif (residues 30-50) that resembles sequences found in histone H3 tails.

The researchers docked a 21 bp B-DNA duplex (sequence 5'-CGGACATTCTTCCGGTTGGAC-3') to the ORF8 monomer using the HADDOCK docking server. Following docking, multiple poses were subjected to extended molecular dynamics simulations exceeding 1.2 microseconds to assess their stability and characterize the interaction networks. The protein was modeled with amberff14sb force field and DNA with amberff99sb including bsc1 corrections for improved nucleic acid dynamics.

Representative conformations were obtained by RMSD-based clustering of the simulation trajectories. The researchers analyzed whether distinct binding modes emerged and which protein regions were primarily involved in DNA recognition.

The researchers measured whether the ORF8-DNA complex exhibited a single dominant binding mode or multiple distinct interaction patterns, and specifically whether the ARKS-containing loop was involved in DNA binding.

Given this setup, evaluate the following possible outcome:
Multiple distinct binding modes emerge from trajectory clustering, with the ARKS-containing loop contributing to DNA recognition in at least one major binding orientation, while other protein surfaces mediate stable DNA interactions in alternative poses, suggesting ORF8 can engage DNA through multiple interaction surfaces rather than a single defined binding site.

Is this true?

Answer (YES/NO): NO